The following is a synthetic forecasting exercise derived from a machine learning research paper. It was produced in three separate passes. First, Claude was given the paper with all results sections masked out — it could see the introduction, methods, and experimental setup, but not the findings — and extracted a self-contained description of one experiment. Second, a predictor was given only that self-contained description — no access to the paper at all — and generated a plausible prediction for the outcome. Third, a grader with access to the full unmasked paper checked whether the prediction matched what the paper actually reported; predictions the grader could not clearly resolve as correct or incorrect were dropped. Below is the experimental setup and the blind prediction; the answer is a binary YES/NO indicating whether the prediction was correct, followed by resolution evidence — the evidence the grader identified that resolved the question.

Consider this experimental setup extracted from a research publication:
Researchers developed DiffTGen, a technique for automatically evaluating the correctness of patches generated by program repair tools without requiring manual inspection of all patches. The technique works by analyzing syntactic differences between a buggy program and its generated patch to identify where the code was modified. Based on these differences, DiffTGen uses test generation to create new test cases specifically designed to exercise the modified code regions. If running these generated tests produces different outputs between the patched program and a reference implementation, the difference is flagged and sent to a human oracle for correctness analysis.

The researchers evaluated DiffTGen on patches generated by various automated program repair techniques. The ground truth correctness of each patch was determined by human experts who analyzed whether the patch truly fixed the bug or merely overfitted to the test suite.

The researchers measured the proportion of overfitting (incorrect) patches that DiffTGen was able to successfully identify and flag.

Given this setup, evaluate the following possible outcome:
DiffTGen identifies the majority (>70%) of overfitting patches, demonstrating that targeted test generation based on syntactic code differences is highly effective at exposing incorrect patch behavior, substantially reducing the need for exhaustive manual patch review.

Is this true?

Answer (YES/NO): NO